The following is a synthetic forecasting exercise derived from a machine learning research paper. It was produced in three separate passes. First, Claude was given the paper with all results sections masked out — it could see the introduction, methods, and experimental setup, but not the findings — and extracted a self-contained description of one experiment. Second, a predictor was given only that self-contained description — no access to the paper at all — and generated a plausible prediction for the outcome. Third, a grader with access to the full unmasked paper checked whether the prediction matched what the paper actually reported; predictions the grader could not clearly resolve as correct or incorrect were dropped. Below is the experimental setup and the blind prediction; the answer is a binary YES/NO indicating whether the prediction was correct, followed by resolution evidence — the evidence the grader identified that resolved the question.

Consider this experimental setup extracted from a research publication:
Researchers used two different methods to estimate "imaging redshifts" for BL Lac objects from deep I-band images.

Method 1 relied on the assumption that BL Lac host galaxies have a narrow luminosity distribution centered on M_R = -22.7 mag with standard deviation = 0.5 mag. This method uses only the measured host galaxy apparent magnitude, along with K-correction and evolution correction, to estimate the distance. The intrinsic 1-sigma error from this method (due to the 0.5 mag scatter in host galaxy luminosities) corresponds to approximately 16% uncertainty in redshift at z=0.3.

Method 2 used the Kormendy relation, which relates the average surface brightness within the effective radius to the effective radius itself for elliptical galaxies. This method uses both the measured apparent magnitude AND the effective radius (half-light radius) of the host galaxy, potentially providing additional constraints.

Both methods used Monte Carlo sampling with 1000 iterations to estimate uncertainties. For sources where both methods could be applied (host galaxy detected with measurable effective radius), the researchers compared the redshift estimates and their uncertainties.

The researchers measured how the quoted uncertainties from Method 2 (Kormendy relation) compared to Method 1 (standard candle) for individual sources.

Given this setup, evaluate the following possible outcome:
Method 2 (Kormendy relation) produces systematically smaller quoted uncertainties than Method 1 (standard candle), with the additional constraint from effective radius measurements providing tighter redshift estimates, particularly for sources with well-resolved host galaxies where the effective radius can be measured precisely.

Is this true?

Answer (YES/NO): NO